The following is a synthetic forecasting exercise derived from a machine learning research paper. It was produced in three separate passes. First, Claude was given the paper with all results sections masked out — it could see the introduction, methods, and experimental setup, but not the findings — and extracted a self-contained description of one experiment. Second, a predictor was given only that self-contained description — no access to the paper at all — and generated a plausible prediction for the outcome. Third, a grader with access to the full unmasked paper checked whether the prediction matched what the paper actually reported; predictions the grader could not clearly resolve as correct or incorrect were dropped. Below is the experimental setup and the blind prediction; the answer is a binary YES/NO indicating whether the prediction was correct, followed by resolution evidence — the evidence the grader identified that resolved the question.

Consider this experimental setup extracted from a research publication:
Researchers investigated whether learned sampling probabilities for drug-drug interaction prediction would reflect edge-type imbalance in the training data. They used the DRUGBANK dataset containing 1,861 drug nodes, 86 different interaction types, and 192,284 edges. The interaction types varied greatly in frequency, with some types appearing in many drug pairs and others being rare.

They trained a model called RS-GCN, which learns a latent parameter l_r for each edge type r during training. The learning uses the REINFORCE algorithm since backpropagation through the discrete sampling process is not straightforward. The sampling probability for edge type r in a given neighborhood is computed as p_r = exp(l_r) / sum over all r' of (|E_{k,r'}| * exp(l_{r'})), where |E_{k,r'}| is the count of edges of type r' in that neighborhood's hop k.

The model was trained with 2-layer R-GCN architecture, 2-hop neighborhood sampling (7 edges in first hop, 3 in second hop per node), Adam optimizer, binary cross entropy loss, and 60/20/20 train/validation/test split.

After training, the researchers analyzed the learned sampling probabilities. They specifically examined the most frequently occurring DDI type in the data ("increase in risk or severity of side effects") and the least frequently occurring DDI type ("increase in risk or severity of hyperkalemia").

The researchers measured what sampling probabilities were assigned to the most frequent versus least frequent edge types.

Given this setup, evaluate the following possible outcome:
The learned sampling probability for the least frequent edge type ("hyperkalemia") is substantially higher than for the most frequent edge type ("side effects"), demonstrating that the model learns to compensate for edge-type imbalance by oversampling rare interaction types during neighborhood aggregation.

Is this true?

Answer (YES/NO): YES